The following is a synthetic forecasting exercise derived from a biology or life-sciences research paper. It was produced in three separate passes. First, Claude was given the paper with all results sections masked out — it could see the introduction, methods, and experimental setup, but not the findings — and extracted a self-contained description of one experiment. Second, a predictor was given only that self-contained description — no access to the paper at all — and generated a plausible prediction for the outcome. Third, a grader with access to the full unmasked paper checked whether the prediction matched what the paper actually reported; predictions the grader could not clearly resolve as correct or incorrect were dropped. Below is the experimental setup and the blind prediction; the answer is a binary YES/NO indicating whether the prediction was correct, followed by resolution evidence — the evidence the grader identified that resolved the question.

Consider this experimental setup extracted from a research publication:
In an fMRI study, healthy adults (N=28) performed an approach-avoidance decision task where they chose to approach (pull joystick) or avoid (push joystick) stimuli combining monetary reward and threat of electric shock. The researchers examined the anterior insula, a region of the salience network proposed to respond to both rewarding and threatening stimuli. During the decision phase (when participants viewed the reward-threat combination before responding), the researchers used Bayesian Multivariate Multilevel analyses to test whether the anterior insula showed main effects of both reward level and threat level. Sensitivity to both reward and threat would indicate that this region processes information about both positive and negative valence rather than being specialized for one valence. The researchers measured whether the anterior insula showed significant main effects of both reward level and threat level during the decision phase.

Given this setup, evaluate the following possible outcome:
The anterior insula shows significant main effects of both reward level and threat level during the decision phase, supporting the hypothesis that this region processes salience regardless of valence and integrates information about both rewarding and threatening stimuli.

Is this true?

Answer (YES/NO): NO